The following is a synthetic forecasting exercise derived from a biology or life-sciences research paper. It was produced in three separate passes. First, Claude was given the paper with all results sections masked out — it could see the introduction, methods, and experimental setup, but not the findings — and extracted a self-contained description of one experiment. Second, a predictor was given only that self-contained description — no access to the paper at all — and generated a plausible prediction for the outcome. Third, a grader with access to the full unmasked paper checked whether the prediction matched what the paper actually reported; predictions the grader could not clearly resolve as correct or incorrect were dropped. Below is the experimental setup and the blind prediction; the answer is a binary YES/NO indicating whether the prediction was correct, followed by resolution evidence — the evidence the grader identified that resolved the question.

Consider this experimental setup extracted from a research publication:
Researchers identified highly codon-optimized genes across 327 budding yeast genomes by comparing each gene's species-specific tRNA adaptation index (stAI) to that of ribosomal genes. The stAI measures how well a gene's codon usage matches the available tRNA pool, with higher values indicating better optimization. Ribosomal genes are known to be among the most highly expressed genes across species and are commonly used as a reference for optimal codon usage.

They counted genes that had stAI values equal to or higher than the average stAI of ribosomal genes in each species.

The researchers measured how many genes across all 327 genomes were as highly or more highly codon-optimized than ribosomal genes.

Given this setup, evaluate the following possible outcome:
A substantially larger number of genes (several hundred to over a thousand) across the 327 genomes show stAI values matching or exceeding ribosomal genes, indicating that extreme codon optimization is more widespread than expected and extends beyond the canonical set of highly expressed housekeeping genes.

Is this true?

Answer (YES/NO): YES